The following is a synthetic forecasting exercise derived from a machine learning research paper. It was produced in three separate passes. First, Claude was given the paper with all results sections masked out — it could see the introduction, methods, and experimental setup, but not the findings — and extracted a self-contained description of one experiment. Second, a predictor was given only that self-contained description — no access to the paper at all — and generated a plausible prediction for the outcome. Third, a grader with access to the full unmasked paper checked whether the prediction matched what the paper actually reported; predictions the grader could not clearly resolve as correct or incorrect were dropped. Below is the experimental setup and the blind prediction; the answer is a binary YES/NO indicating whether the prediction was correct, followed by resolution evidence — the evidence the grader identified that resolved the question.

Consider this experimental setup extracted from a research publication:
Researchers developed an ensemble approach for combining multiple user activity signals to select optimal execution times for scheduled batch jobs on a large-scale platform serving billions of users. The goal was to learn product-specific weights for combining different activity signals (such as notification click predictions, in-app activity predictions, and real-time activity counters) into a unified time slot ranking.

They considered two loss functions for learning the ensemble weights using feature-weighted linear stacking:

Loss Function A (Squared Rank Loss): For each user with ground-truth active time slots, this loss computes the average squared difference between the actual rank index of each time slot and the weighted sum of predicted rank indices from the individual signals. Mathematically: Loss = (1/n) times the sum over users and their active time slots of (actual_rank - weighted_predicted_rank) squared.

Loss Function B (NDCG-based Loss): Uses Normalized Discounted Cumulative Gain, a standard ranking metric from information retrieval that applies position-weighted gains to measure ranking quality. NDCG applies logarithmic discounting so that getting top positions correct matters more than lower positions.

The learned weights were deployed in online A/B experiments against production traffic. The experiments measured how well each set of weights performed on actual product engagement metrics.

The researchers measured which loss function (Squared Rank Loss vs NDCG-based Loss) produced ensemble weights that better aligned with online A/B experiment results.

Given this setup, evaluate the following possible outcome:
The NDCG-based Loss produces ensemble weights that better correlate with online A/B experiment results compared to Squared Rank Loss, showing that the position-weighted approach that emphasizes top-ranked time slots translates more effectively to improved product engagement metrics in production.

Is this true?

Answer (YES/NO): NO